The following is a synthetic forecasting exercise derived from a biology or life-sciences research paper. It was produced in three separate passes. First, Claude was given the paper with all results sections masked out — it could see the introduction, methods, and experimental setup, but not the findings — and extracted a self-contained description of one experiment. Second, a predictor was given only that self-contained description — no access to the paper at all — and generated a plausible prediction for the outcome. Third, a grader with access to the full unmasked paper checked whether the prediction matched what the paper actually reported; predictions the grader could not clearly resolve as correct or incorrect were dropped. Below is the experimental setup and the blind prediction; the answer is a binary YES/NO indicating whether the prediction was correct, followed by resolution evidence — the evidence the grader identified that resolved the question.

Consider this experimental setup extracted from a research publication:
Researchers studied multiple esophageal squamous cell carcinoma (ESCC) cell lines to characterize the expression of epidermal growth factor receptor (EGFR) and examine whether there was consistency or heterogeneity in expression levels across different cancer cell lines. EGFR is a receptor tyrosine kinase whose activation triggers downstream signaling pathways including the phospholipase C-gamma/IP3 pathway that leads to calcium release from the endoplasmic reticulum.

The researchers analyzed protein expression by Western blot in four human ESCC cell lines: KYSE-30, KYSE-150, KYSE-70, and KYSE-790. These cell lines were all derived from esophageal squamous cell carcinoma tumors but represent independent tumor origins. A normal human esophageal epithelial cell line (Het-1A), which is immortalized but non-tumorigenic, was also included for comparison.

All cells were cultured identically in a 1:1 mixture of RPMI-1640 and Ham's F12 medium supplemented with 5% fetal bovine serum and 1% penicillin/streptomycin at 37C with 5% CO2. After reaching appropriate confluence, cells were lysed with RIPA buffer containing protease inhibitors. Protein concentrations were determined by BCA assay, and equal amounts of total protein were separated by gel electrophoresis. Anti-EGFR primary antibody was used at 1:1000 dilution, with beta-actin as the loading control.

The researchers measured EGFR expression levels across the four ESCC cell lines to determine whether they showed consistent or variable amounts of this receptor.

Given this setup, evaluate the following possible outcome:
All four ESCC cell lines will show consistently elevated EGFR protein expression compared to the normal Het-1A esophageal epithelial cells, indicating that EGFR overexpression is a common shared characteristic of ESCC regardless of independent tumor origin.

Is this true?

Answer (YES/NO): YES